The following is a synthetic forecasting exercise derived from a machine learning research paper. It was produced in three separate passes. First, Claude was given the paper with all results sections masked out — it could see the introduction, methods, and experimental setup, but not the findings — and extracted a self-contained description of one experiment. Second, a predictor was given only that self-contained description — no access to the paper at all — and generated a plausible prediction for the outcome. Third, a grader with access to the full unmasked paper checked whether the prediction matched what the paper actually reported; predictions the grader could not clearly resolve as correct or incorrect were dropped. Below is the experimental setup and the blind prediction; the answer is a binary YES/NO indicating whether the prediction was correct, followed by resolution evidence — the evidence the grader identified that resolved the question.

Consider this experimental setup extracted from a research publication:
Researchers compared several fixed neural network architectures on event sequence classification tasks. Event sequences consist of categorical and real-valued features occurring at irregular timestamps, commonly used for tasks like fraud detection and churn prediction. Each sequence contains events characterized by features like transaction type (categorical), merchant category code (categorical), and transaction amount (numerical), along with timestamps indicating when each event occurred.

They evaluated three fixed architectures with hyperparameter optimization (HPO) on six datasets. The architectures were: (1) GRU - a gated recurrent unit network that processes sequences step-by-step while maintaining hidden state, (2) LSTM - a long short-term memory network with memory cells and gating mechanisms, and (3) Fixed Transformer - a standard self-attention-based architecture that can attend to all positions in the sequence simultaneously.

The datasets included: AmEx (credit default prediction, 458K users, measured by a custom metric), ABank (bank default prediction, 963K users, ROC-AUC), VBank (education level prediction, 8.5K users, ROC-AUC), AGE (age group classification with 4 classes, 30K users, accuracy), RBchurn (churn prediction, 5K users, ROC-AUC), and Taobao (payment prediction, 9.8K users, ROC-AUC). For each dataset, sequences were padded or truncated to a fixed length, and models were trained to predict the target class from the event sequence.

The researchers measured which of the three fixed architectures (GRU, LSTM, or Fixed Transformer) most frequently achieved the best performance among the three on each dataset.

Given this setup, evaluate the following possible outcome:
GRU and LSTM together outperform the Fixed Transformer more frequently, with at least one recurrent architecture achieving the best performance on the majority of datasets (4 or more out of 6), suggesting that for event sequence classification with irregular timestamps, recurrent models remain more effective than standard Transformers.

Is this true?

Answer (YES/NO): NO